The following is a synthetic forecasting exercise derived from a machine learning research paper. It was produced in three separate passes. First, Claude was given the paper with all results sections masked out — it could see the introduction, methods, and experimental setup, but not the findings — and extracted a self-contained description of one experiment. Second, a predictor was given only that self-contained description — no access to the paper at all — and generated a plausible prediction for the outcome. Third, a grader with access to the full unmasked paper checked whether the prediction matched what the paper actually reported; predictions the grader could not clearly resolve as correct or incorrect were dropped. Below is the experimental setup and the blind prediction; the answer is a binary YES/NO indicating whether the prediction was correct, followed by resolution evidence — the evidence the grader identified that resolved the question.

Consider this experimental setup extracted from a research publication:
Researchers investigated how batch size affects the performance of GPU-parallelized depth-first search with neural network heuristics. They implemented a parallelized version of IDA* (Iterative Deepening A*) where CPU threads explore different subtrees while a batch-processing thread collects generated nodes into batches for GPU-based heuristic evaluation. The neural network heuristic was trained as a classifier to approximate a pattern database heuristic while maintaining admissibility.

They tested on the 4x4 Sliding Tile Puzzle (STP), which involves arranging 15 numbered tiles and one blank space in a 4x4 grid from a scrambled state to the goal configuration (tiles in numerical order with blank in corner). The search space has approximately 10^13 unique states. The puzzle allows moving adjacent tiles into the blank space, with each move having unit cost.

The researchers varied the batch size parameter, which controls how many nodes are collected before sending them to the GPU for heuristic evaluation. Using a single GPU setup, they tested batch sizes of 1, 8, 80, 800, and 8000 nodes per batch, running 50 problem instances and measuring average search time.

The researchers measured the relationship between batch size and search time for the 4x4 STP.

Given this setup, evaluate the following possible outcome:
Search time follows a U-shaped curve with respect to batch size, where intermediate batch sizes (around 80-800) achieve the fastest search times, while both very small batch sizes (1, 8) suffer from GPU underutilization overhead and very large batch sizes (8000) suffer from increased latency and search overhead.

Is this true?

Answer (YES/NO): YES